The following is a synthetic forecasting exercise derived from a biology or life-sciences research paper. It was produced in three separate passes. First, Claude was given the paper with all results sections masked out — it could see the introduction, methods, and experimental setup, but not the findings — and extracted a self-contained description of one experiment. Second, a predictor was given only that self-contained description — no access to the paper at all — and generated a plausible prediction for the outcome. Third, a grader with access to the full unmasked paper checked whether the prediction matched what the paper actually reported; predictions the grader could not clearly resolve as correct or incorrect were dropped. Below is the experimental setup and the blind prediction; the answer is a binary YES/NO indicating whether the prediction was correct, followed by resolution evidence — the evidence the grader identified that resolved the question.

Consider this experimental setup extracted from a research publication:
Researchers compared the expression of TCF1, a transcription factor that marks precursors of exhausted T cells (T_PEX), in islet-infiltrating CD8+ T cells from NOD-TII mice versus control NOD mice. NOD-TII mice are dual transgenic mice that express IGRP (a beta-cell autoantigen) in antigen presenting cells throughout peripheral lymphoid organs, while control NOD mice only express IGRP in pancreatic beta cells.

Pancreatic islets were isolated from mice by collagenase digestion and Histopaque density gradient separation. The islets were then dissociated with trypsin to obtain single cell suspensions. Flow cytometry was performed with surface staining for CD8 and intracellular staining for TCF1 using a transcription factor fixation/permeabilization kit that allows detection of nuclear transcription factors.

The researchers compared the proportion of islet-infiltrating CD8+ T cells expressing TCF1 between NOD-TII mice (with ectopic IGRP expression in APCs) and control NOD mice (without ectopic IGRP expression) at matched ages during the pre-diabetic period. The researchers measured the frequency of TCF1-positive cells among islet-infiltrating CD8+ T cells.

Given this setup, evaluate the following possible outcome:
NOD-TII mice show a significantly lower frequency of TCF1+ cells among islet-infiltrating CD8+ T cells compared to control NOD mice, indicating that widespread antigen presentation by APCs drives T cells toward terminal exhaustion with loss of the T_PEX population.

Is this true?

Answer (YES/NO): YES